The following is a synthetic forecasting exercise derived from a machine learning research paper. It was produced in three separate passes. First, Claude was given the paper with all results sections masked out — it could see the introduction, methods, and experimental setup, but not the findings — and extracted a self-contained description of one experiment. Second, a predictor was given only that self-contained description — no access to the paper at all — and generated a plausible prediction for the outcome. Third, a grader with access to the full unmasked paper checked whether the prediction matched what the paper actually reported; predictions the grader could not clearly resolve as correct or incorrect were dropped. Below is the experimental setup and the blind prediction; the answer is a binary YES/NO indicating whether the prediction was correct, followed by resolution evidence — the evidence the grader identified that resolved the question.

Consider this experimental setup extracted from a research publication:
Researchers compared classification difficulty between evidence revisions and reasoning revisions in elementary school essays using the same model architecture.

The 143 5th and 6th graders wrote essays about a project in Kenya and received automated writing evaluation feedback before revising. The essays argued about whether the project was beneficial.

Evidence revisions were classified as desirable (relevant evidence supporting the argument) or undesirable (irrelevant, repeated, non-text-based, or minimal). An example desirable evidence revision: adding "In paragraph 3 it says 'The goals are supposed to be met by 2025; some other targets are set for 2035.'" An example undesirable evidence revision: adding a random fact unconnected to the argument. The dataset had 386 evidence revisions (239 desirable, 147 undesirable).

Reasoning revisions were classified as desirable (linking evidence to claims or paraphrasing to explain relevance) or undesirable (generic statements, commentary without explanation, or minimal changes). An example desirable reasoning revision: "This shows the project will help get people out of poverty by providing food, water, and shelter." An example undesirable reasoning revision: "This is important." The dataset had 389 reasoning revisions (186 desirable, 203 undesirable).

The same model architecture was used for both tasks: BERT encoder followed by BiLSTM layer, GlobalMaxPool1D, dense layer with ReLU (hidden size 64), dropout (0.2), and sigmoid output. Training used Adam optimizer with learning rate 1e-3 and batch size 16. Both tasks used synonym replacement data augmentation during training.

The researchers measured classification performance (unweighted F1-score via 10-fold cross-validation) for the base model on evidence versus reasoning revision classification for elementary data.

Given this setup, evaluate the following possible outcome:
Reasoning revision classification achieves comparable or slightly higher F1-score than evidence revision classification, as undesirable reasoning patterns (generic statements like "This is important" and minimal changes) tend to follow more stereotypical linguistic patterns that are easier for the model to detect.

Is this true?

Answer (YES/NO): YES